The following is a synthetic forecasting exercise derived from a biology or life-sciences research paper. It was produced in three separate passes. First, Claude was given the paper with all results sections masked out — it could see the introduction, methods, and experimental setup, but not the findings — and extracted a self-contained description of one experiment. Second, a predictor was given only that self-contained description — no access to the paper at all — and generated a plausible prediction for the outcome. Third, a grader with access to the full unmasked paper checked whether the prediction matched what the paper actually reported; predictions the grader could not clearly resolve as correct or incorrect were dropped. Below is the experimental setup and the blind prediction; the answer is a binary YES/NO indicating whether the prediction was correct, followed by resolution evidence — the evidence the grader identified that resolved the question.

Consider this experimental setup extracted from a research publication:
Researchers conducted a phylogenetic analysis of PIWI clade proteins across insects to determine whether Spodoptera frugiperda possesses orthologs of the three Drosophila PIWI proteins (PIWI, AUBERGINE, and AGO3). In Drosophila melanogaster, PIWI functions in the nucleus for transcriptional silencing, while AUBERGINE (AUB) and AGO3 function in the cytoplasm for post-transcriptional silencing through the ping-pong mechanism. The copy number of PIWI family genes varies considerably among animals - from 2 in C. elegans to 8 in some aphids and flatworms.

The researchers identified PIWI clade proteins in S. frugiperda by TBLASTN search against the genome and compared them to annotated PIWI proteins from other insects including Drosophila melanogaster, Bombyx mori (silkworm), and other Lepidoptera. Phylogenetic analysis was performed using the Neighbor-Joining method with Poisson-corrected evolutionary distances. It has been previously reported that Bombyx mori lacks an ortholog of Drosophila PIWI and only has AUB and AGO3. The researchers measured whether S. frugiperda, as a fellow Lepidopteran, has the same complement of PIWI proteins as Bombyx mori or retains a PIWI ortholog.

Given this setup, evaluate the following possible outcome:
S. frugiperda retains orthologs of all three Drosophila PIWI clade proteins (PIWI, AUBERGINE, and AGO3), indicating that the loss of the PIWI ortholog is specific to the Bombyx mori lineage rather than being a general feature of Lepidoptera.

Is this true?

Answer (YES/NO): NO